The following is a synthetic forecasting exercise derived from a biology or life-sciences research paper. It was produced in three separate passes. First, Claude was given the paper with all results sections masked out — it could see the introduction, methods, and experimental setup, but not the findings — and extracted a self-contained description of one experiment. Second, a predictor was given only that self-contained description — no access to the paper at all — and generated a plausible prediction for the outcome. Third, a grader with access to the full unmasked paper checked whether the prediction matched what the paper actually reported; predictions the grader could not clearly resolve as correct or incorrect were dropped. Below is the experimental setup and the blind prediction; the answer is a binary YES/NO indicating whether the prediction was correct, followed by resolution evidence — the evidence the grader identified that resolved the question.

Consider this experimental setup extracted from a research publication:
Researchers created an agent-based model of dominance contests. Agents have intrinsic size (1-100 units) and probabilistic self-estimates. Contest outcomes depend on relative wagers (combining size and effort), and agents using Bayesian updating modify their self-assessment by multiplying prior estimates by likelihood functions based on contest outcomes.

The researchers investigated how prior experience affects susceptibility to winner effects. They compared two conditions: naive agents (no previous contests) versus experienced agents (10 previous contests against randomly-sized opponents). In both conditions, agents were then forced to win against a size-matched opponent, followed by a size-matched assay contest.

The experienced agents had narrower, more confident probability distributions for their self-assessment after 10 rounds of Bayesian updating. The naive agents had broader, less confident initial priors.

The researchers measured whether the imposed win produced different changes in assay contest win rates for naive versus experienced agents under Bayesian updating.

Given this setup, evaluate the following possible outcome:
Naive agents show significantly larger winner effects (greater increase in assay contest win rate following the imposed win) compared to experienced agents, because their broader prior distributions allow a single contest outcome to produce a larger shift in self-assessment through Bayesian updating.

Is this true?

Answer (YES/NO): YES